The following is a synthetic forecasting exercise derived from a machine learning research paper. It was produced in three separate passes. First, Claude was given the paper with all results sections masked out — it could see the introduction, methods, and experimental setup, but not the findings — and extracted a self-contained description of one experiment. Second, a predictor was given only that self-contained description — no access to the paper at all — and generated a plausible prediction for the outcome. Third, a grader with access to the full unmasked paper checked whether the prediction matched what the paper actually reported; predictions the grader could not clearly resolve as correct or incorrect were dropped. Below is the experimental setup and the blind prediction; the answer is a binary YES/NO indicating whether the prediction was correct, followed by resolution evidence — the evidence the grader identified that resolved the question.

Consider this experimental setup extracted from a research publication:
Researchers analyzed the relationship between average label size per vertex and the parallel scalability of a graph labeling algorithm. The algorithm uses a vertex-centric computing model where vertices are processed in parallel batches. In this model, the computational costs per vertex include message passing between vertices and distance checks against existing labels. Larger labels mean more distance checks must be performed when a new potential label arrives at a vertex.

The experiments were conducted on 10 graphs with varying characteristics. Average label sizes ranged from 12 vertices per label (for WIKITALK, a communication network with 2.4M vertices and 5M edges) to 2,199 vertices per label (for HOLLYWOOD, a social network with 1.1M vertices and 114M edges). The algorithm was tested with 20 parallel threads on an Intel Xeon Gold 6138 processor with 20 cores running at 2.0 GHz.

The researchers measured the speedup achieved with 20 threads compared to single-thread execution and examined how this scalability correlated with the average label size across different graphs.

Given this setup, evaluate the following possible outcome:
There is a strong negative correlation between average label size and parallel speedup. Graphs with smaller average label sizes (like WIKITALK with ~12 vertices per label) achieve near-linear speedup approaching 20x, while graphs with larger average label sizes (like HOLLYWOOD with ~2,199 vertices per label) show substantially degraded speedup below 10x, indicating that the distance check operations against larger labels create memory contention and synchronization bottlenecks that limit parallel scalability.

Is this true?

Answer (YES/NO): NO